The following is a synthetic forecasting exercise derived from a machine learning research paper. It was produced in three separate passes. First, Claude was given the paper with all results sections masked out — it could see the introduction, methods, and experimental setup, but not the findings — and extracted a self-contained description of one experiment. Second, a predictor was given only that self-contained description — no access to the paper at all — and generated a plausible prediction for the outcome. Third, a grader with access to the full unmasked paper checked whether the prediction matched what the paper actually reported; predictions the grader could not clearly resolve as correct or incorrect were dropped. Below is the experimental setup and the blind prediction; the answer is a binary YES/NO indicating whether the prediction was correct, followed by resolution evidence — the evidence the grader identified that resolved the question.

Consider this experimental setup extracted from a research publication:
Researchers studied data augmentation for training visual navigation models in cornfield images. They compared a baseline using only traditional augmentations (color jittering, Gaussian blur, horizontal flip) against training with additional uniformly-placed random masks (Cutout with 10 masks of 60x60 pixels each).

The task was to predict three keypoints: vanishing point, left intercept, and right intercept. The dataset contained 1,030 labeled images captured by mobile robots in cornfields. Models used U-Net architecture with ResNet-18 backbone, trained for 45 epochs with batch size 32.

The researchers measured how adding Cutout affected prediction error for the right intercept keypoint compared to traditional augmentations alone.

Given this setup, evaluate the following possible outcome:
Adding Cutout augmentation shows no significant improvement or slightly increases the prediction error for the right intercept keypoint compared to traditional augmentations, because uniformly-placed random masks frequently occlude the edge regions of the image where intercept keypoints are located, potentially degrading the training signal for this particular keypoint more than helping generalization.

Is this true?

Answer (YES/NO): NO